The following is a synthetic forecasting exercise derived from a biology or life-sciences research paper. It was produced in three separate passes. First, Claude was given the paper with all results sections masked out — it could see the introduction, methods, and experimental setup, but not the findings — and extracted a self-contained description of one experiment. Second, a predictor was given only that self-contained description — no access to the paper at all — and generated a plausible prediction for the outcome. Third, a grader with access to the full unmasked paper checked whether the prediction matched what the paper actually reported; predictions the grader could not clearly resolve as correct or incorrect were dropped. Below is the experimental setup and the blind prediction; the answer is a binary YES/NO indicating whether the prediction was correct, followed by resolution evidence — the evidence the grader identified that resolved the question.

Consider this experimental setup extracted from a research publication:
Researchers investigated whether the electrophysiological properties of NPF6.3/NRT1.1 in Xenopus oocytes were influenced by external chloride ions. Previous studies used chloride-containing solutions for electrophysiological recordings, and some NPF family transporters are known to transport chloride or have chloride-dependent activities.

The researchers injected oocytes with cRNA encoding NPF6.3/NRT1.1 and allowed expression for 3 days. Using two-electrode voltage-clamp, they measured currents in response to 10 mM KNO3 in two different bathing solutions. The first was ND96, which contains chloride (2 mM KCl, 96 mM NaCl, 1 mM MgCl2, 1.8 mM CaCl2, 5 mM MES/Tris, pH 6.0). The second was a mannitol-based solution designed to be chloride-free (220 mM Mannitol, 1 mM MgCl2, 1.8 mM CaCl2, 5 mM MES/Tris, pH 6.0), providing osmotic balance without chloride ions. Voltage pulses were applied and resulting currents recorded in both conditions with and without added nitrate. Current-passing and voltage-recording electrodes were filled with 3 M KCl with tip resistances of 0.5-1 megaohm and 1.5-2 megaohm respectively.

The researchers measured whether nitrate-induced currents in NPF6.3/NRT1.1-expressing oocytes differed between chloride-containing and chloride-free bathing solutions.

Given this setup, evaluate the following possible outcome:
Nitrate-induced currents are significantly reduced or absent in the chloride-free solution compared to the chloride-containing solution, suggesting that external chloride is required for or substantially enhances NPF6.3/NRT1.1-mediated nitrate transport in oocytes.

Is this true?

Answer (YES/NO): NO